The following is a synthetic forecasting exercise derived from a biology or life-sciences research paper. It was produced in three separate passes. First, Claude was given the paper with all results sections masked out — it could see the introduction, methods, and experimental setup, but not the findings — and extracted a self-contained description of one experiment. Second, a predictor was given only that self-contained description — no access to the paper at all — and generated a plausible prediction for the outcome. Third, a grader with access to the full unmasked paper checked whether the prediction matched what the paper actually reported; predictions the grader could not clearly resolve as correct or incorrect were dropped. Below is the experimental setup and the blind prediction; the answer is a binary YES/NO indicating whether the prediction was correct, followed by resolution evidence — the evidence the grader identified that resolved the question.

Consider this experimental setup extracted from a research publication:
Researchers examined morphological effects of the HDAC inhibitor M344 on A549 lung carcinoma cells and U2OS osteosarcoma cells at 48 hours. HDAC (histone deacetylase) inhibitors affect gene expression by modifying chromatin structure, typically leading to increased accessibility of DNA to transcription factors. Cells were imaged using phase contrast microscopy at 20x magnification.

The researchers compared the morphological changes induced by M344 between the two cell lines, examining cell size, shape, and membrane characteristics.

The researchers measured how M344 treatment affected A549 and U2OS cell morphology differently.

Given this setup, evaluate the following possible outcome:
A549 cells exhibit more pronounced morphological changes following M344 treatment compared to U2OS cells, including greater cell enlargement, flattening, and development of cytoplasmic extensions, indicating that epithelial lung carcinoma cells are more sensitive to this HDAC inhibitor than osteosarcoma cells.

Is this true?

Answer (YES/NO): NO